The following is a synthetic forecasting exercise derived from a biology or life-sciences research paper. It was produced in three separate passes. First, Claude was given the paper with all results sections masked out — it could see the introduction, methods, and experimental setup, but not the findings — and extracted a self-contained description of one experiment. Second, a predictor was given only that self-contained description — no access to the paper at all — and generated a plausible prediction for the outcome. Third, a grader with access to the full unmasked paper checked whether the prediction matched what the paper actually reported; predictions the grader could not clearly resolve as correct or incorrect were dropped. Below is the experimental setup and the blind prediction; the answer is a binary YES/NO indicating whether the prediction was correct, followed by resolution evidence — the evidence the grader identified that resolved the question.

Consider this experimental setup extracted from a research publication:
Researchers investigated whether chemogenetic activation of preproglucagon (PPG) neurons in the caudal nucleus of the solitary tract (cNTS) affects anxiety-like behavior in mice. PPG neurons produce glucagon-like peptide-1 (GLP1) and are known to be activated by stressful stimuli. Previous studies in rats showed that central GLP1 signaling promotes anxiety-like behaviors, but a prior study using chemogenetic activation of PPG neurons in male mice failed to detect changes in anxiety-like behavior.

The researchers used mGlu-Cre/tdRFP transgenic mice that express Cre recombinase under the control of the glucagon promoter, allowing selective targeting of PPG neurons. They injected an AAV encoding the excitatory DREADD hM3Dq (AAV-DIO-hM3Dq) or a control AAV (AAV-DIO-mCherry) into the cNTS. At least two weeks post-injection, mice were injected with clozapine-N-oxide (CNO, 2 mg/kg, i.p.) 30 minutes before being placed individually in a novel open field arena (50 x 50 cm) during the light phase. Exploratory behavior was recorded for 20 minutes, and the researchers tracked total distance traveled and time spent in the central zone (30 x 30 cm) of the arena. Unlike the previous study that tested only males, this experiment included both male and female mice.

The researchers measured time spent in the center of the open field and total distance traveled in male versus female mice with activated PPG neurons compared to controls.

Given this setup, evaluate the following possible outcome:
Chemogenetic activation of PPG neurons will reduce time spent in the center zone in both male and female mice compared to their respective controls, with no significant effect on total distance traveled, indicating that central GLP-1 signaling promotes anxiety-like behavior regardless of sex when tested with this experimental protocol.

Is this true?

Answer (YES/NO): NO